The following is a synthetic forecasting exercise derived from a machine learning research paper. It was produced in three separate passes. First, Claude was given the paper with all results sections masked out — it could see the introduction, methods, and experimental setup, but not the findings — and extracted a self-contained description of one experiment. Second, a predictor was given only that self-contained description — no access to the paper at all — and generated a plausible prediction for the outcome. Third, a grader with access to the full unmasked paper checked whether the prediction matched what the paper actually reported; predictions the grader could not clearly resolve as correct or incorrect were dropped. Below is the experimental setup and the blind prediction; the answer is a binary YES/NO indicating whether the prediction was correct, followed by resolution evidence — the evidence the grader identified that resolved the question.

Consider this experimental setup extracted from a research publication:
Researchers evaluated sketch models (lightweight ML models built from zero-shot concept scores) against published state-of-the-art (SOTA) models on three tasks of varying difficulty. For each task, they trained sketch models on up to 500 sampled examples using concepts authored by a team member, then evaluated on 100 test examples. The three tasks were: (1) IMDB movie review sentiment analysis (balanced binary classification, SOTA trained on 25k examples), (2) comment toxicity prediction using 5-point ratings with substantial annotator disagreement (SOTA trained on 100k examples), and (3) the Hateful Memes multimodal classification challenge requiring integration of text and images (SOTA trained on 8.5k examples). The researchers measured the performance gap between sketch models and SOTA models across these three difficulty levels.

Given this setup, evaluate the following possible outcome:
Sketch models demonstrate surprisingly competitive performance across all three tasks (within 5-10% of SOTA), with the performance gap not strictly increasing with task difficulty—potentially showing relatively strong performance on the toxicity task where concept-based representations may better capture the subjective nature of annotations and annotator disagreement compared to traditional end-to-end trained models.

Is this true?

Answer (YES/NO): NO